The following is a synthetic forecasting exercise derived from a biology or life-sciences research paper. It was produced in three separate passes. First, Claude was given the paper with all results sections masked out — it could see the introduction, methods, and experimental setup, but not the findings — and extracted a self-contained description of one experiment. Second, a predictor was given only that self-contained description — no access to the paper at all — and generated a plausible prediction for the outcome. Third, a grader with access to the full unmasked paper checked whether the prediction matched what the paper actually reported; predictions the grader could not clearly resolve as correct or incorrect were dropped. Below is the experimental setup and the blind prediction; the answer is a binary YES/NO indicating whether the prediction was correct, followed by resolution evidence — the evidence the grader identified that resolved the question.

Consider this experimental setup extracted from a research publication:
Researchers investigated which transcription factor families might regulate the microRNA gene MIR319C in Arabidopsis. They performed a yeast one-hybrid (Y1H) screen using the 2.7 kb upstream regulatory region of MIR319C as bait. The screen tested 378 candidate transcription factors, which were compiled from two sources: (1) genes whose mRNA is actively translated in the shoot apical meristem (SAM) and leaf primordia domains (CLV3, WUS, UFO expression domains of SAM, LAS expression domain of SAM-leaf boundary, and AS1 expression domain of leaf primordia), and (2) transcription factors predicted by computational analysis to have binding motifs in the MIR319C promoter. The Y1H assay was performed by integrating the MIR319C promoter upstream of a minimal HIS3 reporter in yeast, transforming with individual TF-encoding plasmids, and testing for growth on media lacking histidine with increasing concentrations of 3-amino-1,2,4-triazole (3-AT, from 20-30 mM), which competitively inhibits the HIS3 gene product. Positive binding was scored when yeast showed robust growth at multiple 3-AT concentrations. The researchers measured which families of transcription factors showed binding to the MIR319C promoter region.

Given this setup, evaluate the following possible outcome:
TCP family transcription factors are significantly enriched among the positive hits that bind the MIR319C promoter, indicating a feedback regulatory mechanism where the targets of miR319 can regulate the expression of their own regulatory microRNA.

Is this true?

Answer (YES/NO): YES